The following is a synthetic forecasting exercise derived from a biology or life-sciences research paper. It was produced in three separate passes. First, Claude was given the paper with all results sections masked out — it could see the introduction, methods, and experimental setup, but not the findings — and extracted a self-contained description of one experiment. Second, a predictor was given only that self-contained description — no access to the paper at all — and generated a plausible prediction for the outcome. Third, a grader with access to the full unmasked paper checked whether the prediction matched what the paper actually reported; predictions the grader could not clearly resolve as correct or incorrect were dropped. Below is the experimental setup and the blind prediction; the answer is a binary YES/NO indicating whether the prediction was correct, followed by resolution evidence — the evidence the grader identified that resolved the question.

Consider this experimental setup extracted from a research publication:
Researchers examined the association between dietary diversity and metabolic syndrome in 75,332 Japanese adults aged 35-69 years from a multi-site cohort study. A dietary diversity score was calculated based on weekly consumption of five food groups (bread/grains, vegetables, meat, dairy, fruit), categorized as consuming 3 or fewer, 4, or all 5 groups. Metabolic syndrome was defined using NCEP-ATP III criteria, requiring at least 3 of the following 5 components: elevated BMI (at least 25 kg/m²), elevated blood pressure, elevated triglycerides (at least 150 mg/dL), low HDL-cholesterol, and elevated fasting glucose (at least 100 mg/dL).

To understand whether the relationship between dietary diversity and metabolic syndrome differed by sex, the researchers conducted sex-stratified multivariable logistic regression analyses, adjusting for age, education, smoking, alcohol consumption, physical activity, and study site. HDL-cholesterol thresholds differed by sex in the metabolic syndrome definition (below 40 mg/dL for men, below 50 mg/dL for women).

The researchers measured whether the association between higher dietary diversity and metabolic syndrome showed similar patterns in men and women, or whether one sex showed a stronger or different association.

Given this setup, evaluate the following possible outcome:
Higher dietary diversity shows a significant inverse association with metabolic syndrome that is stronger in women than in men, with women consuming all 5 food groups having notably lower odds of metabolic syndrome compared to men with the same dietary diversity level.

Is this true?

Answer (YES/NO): NO